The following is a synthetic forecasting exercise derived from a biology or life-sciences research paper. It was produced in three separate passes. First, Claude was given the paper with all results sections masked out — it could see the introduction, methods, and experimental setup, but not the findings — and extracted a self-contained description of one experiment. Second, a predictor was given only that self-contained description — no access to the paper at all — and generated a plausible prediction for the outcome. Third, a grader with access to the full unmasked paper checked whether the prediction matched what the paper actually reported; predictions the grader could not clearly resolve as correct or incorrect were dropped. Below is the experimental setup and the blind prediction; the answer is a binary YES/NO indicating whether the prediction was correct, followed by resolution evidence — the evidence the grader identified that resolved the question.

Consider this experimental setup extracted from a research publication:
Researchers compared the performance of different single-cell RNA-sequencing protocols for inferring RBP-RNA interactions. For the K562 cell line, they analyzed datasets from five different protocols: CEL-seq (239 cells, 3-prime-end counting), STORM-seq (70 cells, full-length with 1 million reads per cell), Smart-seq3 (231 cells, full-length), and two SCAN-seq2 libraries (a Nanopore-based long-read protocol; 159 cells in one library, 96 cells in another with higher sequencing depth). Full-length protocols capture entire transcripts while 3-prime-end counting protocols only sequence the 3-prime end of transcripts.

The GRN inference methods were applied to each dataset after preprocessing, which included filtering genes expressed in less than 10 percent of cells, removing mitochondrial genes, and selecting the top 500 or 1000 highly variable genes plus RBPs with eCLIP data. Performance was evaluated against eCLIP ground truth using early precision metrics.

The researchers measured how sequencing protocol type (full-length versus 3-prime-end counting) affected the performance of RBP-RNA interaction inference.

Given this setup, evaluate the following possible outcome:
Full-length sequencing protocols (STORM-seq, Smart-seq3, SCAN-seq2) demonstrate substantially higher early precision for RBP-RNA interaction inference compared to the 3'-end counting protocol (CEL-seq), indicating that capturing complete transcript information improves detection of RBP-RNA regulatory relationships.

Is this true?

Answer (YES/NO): NO